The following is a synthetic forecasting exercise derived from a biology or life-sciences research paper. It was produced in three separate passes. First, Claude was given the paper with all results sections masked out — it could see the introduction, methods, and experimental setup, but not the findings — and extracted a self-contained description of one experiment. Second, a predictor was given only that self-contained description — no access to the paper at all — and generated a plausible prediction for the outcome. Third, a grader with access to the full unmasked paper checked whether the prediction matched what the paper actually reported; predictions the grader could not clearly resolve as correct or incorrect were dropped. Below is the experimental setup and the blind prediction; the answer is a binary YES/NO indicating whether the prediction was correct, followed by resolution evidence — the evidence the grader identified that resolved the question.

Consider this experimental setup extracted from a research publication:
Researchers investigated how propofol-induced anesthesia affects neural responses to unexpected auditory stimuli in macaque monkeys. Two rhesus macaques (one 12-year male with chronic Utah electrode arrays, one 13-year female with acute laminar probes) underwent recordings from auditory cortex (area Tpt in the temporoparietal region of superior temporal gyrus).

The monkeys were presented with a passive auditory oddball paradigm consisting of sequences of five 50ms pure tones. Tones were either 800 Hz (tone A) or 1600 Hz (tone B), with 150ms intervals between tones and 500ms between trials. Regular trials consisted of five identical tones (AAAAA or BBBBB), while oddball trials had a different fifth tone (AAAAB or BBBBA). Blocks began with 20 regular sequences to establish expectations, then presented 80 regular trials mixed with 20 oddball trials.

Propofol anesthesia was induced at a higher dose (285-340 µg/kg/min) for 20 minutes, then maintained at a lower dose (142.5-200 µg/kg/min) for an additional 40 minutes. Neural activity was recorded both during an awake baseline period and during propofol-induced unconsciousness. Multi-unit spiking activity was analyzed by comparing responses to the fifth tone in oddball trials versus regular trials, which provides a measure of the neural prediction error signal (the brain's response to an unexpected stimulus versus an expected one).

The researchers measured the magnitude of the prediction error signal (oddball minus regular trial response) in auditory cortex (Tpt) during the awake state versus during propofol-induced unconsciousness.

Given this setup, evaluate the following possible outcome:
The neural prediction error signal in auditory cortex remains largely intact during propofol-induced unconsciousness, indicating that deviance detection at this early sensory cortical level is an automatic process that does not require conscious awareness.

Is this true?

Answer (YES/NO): NO